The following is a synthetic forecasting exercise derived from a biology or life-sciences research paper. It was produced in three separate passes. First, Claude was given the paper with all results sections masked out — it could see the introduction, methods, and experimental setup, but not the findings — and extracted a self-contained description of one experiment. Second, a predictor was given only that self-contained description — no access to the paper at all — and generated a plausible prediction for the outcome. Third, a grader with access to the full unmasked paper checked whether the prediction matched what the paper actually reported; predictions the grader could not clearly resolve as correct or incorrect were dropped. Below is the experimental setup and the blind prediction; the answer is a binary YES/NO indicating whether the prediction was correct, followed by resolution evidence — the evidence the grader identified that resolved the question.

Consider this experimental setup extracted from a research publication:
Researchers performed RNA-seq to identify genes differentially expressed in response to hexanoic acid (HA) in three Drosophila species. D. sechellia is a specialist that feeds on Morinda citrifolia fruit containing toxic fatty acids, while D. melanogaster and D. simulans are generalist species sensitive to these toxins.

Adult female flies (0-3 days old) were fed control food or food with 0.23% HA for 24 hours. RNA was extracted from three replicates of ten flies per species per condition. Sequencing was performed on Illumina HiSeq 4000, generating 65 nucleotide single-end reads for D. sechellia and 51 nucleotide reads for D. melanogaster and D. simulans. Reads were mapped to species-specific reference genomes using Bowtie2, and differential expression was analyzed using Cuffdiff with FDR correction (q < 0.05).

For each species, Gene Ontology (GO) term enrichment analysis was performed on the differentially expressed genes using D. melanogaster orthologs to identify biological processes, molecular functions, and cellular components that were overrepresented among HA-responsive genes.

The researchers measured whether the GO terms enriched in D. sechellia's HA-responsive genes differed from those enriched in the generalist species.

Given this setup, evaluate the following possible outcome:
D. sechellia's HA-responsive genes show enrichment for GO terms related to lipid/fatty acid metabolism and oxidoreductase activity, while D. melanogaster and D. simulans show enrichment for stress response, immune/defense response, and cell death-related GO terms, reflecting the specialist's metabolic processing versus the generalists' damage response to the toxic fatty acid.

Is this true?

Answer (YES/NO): NO